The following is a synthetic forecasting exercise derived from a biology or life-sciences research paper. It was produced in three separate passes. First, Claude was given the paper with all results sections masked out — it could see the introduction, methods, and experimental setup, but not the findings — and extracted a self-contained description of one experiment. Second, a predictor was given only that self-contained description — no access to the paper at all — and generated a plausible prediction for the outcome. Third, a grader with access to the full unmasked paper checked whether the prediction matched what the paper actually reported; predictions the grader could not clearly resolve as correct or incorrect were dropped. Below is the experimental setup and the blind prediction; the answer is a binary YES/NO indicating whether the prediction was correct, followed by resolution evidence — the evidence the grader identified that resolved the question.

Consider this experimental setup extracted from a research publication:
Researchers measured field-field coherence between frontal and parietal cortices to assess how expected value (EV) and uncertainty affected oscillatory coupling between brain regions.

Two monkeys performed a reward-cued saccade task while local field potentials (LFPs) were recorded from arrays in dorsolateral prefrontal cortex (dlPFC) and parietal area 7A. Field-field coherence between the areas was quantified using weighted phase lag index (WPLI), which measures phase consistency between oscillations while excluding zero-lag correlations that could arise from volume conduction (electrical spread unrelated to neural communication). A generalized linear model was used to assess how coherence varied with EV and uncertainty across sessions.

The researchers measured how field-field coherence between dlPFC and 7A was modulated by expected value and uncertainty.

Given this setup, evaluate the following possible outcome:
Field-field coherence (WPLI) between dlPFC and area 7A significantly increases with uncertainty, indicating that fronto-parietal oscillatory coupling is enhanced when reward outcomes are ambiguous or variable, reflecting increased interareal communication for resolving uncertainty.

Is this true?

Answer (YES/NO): NO